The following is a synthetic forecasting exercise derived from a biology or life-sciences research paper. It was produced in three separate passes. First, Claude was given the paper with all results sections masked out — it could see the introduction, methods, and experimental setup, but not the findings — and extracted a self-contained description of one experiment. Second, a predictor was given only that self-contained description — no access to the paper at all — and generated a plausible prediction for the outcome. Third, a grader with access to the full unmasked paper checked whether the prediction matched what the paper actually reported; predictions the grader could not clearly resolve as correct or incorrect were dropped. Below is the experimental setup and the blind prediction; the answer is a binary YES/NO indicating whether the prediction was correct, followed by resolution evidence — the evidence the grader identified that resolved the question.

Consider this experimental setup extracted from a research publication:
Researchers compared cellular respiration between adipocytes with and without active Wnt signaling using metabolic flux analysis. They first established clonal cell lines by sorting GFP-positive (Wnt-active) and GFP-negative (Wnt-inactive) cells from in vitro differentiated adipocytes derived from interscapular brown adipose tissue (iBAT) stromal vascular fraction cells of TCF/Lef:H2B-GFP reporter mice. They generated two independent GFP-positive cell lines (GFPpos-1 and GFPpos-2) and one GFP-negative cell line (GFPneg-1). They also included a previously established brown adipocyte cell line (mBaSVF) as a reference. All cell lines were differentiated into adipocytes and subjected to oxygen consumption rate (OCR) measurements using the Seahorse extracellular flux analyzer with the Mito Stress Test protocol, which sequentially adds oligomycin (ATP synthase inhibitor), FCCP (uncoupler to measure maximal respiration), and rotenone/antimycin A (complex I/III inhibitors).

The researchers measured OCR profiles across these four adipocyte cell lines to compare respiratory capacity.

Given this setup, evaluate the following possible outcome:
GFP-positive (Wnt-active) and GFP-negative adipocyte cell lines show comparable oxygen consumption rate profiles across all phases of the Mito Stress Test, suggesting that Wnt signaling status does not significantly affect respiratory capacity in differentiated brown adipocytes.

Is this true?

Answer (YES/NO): NO